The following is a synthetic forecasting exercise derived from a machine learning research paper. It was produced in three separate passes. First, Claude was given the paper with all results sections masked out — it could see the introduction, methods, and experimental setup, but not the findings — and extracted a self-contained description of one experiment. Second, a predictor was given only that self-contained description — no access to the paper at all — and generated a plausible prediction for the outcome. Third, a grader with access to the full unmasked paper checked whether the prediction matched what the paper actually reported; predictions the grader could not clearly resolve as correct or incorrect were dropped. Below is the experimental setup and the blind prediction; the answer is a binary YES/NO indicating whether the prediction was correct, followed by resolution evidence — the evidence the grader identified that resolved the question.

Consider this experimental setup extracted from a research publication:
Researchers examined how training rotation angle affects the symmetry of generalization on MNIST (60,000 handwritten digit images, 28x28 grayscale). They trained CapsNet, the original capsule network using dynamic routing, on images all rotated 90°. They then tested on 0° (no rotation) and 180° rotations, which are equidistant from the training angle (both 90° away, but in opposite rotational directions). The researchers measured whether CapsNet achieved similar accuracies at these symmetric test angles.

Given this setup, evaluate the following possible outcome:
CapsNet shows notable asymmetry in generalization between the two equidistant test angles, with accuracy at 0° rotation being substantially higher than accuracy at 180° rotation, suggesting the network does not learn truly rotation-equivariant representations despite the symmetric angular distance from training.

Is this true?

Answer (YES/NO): YES